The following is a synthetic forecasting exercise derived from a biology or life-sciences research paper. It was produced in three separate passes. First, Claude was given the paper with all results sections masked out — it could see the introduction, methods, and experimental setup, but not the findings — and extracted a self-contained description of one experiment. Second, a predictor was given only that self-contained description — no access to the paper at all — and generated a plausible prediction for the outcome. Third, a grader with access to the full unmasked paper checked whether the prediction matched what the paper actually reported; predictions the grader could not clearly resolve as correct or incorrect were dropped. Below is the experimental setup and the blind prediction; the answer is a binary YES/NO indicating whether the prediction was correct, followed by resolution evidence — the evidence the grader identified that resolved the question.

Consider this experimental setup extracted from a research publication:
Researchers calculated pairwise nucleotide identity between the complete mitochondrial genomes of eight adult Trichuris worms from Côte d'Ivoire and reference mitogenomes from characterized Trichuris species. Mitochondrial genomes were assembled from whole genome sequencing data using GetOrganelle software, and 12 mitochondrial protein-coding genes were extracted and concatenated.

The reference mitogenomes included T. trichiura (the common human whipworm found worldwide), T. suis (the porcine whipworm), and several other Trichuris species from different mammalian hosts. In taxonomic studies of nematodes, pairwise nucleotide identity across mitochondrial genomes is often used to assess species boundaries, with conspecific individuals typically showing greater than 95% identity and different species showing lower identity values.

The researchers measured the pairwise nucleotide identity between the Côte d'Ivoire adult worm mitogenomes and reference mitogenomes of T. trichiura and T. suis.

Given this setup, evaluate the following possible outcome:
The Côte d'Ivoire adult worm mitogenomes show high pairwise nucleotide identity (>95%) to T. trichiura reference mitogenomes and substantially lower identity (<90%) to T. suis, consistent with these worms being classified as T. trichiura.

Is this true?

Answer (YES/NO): NO